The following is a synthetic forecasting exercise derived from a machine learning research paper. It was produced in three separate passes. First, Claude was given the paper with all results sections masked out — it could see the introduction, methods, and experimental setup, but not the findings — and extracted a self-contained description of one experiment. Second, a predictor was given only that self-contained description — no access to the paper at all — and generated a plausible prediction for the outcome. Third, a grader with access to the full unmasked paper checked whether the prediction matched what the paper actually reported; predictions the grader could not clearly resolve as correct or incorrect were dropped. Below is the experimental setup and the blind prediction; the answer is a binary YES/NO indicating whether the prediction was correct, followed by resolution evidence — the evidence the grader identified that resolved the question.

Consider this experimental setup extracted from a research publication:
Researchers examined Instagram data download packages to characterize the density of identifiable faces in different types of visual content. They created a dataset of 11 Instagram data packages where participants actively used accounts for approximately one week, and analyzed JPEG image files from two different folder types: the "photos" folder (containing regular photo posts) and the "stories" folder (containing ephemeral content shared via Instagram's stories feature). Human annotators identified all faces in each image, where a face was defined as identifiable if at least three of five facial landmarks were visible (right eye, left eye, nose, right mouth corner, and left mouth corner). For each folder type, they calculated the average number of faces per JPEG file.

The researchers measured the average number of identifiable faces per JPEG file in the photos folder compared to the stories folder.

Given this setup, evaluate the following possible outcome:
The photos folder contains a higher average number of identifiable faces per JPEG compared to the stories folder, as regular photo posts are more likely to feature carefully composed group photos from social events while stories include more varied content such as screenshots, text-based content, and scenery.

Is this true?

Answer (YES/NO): YES